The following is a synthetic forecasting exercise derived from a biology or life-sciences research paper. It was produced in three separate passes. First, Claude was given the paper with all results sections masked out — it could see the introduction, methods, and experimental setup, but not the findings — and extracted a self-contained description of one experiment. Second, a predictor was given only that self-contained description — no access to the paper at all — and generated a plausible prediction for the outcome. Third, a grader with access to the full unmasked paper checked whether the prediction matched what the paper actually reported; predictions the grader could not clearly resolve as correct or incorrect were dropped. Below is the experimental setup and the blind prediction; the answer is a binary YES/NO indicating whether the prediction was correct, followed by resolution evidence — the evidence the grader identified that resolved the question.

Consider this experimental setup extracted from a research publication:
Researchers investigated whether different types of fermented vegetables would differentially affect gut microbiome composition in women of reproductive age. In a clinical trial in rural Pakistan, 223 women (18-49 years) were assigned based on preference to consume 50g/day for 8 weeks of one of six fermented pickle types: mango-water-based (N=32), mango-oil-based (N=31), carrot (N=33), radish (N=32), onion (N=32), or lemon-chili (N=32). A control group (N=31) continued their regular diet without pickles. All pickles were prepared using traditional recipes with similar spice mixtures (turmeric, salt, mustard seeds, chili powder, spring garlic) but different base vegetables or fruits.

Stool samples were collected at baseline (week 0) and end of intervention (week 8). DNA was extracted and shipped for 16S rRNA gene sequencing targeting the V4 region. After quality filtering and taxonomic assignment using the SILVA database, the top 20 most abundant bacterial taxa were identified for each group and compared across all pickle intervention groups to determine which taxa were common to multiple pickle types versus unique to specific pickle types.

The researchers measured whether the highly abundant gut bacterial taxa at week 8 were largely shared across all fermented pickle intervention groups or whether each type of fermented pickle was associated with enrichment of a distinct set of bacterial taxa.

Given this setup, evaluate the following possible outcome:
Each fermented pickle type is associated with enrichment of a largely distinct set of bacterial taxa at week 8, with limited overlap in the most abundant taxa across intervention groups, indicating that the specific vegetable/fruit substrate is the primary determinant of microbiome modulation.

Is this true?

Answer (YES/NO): NO